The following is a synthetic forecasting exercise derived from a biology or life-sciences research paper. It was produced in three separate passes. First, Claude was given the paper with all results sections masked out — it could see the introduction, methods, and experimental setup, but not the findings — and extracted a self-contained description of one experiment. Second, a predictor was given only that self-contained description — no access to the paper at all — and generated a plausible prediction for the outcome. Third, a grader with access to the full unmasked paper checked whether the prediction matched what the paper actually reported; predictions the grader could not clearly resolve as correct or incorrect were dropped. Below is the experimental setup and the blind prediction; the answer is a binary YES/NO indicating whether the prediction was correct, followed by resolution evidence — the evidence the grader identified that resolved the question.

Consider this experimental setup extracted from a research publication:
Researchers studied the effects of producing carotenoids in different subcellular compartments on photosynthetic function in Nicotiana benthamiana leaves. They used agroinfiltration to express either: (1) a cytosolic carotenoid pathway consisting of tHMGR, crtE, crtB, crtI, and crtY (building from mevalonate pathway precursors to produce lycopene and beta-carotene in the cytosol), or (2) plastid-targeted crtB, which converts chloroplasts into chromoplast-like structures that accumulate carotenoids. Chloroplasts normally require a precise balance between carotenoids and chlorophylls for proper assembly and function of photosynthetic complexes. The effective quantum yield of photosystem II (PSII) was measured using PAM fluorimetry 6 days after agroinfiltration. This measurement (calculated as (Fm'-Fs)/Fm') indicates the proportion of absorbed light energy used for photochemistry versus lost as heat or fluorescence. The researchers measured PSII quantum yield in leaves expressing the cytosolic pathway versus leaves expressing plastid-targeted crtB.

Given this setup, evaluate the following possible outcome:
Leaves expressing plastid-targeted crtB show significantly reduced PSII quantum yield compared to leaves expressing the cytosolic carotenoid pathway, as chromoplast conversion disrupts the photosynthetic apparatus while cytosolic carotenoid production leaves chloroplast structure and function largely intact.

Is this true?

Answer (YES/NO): YES